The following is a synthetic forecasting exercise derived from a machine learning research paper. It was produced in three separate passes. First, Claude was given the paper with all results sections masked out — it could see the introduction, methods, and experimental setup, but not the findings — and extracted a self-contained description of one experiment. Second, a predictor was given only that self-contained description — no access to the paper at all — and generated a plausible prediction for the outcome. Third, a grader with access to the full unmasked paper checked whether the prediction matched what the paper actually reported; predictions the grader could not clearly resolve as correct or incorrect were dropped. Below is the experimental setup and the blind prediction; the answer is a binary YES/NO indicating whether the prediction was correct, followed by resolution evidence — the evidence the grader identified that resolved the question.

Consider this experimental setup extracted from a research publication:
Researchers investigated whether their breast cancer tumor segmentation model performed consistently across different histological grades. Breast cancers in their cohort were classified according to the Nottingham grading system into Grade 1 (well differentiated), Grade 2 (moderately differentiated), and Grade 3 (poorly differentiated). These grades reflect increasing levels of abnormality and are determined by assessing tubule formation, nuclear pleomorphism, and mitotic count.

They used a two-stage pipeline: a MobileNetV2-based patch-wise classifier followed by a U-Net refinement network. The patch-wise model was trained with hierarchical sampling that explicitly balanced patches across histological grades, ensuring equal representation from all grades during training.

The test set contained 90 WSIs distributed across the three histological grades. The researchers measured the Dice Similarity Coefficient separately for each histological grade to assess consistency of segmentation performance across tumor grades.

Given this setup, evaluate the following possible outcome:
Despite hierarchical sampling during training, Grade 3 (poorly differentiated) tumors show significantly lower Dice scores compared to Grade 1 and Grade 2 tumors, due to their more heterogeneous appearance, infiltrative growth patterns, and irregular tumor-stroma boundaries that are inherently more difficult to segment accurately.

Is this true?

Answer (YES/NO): NO